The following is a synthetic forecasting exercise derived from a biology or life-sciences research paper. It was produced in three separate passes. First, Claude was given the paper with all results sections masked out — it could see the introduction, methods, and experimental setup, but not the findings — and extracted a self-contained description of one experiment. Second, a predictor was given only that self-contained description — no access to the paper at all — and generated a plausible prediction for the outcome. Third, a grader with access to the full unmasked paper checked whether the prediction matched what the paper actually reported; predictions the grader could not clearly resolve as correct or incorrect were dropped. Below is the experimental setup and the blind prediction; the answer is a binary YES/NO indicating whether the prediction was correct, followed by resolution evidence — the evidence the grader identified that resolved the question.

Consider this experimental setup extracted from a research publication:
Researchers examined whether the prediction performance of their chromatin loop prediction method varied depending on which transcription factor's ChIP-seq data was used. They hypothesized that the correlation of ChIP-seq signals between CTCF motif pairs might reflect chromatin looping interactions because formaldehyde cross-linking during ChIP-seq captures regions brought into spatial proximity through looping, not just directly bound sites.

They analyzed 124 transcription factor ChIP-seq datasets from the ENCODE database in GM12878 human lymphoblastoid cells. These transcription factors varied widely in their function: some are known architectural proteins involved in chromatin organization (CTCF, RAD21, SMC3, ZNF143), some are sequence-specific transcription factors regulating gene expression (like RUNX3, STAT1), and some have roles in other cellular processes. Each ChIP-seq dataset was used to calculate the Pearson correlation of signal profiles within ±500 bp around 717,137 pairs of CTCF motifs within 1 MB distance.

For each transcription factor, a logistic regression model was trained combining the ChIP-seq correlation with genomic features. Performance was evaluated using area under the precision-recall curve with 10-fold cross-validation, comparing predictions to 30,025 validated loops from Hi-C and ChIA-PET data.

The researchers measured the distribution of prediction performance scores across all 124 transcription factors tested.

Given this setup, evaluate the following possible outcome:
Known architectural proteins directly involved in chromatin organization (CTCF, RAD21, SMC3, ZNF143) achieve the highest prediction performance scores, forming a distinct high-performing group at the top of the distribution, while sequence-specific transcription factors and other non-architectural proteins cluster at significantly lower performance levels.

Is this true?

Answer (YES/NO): NO